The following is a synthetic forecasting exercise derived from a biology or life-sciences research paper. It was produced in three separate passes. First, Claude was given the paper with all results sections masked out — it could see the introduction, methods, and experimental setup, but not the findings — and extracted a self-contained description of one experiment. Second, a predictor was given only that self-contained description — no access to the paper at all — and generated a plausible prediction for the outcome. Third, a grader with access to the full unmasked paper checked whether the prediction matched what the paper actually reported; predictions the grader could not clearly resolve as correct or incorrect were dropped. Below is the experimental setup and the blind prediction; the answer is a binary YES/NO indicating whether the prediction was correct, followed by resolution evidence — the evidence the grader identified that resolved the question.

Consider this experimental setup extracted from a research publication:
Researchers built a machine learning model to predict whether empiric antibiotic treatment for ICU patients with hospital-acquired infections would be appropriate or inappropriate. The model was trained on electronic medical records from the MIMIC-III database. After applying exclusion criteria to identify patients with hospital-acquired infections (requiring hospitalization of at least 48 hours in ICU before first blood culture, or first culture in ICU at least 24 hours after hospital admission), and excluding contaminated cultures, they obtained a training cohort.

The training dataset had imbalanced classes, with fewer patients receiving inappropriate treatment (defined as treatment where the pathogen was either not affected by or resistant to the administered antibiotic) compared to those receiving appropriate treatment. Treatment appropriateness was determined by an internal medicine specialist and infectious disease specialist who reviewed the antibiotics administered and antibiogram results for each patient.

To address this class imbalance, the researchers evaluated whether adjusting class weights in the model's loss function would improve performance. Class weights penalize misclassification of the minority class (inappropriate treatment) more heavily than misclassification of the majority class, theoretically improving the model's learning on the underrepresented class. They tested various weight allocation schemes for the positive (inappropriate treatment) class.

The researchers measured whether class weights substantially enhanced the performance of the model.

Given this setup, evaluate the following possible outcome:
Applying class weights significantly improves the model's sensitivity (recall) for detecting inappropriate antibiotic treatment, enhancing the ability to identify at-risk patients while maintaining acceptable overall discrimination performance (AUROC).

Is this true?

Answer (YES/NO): NO